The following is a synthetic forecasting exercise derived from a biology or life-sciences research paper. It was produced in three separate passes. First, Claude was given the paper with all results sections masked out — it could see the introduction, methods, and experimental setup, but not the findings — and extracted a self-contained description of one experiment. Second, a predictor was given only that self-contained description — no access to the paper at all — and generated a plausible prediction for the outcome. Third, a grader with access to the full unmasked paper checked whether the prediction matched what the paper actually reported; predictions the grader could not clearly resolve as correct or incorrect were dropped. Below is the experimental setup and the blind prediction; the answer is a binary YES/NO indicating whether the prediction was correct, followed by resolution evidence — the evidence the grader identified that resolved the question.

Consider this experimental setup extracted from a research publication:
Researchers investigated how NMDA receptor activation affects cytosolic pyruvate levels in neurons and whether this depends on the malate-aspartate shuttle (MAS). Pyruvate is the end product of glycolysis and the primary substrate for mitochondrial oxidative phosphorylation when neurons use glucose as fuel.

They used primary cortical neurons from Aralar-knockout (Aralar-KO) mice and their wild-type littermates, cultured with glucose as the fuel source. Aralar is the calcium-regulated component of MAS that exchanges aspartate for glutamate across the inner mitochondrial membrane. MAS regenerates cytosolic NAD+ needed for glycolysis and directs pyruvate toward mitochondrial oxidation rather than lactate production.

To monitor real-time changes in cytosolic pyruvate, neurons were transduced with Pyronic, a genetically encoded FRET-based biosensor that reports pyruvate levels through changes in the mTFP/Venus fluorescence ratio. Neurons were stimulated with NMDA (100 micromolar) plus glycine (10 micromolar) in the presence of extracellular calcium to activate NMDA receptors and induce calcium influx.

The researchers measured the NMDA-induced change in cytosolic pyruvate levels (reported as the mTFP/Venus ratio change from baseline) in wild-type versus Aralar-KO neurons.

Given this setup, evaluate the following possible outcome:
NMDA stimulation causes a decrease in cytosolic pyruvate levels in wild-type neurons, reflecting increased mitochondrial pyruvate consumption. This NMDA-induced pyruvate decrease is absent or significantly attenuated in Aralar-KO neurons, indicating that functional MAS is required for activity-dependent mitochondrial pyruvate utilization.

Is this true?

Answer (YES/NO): NO